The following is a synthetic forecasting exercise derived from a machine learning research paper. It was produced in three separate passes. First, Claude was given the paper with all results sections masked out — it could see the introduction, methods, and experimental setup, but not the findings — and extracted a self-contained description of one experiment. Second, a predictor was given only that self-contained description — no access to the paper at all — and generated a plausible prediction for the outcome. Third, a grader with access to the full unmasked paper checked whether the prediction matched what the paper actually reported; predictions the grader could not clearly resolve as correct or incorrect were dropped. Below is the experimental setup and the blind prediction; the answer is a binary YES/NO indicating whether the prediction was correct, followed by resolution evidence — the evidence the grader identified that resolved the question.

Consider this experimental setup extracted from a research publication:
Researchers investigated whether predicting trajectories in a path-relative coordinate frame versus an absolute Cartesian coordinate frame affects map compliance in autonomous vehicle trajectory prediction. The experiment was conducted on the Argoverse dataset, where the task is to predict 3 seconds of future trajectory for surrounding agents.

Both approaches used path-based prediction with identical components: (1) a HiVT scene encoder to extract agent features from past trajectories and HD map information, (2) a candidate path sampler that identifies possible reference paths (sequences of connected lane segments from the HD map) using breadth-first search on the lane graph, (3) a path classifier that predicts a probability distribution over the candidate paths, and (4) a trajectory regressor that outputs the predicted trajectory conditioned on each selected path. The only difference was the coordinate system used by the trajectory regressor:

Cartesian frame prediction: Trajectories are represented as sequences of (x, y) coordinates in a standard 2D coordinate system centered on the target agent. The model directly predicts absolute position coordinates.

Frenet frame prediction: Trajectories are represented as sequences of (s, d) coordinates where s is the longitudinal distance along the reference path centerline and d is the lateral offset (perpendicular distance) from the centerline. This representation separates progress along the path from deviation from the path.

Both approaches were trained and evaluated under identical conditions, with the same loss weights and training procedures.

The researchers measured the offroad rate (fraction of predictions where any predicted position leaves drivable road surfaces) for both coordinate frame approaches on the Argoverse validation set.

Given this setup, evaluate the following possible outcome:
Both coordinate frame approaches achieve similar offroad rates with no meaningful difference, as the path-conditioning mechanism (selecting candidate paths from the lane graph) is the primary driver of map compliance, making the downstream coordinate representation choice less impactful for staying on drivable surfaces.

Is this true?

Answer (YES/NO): NO